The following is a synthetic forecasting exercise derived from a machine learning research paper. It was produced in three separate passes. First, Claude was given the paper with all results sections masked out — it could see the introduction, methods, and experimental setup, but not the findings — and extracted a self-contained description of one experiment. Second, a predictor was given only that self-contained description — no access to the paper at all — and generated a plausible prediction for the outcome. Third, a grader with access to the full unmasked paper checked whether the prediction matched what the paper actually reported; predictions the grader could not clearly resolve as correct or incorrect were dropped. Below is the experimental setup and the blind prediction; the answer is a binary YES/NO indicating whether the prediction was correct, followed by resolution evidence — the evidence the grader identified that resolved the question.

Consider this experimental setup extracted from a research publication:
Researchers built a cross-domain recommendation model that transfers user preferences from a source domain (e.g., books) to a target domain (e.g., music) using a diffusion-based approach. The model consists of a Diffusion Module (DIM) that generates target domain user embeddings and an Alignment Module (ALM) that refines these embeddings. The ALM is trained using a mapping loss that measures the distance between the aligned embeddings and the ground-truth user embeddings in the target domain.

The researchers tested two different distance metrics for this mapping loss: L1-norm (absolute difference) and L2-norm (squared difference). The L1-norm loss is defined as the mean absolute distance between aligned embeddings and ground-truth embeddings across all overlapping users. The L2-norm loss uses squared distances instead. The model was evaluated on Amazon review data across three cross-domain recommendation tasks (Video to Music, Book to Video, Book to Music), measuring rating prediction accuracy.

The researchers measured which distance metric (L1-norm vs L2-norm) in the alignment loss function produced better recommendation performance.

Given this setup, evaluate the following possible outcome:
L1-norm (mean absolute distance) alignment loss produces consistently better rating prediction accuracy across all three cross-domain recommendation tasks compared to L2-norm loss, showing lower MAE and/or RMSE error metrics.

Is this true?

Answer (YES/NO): YES